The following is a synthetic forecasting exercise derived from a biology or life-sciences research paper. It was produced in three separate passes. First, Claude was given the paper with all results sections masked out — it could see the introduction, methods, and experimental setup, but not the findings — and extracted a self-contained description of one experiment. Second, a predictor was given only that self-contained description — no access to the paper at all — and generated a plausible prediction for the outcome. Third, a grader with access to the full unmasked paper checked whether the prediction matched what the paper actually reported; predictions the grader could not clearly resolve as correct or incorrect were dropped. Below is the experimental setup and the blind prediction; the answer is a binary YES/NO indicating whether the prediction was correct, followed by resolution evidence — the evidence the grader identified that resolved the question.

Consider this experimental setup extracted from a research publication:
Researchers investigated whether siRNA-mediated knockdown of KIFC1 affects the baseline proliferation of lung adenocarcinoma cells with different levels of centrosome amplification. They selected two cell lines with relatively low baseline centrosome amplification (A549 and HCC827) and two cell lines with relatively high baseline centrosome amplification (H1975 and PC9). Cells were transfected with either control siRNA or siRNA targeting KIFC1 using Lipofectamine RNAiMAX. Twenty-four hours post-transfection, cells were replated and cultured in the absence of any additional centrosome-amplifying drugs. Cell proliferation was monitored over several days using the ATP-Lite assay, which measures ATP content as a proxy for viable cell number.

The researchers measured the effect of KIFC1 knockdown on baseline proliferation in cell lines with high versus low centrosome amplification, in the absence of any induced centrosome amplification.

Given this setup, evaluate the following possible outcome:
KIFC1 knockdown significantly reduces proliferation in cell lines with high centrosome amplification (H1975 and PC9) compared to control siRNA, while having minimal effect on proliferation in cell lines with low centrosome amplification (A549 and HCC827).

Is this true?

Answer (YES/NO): NO